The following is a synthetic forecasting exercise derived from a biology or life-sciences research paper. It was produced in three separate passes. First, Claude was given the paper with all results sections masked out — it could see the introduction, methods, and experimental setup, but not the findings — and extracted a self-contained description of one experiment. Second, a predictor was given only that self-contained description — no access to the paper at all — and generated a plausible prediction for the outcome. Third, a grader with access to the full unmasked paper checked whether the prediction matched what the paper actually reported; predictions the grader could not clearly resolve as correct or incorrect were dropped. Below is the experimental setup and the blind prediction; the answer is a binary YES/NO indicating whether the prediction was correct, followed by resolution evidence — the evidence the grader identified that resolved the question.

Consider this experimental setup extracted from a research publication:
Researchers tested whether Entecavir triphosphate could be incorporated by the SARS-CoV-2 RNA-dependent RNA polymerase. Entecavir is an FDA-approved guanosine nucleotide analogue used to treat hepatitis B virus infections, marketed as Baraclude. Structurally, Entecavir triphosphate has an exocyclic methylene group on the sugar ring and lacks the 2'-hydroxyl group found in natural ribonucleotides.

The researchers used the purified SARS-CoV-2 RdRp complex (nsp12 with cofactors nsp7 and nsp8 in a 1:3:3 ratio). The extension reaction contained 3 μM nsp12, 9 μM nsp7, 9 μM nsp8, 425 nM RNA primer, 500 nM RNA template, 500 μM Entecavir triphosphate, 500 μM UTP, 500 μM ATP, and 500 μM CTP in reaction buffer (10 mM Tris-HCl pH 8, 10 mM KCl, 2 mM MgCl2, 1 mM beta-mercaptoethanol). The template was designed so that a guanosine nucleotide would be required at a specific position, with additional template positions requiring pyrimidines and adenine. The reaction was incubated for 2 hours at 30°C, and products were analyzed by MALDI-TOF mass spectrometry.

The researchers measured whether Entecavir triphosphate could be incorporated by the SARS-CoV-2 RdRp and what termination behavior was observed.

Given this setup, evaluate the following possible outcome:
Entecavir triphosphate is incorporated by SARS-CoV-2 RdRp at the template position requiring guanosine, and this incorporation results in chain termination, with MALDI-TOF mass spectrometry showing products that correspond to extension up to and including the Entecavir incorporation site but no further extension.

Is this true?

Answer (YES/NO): YES